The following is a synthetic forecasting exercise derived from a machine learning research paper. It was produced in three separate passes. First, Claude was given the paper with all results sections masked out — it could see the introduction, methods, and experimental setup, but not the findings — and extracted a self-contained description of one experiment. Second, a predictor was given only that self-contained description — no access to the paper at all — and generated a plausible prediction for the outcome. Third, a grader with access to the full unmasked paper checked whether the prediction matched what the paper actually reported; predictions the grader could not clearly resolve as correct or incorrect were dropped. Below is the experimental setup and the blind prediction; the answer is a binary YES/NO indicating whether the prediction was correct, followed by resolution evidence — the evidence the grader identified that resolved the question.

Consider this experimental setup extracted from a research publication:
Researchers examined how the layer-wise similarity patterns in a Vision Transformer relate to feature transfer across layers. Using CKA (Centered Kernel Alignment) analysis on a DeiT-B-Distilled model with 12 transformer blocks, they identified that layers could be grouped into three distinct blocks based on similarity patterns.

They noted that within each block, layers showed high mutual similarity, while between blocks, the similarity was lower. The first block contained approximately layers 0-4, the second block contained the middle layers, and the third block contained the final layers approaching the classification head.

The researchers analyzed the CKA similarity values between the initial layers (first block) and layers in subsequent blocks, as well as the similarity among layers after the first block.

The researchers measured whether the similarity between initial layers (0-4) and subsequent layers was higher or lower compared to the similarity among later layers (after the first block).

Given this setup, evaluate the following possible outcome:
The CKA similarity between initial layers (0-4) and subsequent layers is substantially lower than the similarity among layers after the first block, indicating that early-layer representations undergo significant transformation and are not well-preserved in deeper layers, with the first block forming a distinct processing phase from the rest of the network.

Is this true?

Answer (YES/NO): YES